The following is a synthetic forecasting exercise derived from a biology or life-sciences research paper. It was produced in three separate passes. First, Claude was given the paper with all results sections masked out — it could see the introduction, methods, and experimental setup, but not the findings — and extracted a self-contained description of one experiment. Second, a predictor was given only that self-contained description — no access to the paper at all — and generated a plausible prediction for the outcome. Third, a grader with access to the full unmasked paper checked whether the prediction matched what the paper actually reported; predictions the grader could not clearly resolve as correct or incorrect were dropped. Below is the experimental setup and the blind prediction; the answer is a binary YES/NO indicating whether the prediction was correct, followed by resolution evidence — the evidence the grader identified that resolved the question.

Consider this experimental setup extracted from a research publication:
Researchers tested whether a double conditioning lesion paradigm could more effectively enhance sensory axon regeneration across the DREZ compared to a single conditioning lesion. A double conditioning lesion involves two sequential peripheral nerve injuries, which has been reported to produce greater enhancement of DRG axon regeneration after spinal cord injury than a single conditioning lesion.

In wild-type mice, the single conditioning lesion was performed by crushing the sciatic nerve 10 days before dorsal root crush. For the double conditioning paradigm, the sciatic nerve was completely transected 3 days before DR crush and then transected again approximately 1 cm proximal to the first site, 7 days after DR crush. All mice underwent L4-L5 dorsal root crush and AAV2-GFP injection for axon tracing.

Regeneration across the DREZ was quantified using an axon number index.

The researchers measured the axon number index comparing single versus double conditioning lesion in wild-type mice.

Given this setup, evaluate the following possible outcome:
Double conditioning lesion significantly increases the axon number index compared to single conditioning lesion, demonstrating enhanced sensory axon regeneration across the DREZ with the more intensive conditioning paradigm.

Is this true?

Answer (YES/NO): NO